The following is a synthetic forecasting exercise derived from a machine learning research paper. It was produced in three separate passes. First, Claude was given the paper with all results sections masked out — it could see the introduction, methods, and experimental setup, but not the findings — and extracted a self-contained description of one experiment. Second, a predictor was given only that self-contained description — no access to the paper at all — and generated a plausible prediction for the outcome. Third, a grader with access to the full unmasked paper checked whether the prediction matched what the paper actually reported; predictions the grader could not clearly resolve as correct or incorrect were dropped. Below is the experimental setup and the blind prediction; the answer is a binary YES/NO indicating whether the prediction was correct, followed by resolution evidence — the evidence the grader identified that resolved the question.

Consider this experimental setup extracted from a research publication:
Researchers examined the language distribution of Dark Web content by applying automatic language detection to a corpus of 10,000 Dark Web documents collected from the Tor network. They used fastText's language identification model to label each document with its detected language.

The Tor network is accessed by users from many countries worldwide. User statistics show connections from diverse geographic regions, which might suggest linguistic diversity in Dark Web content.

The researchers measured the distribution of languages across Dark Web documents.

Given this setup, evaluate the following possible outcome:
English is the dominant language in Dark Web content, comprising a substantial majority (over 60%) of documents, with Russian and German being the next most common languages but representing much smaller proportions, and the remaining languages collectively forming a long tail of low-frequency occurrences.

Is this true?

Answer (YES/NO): YES